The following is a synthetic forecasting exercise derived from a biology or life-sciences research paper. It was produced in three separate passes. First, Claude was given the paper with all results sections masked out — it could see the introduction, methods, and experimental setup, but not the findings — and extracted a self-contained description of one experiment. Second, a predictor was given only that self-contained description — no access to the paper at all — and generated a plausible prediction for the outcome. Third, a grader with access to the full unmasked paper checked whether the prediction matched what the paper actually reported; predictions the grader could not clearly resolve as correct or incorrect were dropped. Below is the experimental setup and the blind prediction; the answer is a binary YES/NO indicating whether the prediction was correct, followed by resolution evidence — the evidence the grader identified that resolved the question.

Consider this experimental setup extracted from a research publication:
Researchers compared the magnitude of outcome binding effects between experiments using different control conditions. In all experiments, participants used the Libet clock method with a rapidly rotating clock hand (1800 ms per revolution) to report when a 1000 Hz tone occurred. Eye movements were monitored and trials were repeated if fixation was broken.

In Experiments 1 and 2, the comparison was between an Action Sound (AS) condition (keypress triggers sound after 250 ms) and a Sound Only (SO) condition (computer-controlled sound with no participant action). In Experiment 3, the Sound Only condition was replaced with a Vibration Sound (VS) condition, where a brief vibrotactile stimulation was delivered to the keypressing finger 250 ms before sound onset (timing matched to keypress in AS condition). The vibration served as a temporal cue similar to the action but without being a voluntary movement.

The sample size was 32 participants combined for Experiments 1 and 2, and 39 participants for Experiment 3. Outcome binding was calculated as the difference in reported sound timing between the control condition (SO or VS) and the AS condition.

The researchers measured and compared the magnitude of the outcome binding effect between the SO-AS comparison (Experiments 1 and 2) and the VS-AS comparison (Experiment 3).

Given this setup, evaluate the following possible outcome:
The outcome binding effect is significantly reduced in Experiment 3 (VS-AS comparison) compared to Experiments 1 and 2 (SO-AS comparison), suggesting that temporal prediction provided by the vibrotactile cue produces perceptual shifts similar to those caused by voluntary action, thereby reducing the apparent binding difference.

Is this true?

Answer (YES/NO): YES